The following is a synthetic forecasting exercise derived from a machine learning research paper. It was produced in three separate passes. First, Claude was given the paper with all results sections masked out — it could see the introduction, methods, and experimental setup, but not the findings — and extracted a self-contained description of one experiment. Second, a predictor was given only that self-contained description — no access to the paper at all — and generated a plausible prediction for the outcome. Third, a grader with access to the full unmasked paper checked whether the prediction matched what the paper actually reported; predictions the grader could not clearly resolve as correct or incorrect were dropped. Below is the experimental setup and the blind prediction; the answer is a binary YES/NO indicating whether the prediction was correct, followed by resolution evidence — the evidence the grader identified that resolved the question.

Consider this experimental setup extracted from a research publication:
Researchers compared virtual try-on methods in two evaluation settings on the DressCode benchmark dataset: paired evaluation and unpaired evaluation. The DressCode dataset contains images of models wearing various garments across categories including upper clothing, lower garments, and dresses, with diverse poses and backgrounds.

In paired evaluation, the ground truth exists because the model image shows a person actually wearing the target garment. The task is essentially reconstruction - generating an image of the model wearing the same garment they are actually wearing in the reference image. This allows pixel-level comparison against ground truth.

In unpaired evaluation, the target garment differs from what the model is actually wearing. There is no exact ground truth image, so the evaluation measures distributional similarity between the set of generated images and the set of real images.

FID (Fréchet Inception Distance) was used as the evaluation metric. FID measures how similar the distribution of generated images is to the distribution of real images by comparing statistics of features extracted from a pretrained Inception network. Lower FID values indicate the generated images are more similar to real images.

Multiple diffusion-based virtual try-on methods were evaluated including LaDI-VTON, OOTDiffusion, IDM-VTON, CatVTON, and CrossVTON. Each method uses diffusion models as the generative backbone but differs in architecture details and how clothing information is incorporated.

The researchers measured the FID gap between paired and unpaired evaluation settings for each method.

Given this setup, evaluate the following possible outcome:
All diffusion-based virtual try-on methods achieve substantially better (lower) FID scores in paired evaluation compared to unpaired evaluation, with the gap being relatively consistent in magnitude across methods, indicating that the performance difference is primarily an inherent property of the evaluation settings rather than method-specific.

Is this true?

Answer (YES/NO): NO